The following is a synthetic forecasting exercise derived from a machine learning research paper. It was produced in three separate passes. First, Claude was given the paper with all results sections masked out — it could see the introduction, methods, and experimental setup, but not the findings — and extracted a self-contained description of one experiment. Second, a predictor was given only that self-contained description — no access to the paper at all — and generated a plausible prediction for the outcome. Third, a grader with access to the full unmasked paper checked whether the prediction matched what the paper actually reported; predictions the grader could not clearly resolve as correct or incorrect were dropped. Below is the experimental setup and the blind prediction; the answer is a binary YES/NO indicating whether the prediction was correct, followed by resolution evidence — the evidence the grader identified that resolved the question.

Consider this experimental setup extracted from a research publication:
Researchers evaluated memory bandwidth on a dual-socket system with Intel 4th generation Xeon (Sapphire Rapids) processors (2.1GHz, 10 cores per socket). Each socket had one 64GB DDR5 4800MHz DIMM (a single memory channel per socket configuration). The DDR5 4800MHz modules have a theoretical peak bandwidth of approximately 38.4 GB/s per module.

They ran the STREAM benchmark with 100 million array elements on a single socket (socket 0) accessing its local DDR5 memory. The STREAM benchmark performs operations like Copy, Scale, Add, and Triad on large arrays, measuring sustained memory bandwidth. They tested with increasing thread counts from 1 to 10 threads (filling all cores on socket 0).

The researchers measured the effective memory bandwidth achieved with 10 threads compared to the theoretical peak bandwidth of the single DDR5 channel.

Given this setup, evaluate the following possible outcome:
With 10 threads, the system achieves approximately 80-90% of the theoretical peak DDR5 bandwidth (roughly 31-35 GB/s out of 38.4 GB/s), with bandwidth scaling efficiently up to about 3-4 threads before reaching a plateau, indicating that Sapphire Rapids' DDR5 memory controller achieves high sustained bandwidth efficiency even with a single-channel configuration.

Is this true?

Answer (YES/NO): NO